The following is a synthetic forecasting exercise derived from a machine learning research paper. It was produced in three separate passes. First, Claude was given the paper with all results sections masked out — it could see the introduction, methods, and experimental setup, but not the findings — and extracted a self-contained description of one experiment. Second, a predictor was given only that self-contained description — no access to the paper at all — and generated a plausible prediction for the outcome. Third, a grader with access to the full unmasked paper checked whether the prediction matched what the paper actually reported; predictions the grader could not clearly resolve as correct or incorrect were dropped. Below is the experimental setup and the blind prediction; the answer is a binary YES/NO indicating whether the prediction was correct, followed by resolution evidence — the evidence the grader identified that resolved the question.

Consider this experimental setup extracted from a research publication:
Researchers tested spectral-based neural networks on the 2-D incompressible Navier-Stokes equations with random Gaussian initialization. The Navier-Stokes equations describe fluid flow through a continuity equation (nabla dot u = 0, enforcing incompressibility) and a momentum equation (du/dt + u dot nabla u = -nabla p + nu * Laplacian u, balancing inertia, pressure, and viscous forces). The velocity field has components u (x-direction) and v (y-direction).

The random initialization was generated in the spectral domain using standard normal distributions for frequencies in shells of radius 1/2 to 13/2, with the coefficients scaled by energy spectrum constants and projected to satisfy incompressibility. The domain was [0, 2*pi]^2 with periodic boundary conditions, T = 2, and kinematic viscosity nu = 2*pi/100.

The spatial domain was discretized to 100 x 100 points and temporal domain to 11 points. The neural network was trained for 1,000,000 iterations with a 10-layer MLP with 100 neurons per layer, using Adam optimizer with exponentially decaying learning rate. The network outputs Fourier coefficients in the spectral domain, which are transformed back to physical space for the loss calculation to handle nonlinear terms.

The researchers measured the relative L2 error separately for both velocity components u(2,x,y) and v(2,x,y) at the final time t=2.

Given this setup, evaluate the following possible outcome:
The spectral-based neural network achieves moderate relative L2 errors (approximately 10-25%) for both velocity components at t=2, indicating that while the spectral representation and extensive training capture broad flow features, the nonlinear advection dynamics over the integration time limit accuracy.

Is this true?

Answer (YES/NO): NO